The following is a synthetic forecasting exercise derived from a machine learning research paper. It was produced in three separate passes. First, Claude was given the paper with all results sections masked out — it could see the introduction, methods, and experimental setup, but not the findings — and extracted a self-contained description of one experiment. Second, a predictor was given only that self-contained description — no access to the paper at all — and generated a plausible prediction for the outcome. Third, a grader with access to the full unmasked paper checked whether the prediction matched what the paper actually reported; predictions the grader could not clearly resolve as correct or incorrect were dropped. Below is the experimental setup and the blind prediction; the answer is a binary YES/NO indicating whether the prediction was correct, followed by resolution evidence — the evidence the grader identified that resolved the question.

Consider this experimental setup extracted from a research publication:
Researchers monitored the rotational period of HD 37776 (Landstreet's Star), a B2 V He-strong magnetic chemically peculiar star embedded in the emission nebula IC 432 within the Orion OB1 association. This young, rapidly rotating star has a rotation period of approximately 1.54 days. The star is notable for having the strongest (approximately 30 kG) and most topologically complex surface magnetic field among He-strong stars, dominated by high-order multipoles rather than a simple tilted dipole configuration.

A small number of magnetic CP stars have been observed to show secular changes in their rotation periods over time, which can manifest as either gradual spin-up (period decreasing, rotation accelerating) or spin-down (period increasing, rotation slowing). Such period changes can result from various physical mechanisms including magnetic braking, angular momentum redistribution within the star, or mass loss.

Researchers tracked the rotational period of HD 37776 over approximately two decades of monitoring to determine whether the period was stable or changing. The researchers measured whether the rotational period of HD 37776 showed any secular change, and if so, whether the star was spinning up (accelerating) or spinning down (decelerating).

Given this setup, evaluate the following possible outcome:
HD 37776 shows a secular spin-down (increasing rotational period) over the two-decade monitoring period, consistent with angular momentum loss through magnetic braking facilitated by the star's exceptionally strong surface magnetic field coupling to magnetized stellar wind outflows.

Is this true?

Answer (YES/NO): NO